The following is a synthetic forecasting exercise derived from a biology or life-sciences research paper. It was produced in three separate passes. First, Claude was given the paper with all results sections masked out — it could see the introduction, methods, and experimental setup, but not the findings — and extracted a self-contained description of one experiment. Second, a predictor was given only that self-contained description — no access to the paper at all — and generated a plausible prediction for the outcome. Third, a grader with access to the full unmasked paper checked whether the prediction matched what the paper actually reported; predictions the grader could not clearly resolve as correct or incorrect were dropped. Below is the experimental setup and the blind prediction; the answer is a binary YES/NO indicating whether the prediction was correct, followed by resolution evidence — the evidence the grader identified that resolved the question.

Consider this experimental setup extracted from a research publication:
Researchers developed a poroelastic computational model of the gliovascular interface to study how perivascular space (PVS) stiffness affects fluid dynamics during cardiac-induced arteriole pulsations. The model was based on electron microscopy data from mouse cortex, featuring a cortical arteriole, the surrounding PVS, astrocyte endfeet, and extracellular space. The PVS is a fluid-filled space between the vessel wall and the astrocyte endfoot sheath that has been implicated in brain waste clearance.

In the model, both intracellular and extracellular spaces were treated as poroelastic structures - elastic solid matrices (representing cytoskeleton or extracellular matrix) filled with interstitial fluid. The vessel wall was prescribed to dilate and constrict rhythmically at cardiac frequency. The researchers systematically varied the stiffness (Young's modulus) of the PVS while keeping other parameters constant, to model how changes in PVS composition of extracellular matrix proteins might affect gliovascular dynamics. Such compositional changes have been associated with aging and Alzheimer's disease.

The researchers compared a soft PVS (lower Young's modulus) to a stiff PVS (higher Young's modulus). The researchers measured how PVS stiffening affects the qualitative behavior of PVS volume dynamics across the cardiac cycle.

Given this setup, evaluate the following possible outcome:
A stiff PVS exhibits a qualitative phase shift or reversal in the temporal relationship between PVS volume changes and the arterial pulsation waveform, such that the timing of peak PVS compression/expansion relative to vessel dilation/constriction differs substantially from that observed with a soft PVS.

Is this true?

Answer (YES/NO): YES